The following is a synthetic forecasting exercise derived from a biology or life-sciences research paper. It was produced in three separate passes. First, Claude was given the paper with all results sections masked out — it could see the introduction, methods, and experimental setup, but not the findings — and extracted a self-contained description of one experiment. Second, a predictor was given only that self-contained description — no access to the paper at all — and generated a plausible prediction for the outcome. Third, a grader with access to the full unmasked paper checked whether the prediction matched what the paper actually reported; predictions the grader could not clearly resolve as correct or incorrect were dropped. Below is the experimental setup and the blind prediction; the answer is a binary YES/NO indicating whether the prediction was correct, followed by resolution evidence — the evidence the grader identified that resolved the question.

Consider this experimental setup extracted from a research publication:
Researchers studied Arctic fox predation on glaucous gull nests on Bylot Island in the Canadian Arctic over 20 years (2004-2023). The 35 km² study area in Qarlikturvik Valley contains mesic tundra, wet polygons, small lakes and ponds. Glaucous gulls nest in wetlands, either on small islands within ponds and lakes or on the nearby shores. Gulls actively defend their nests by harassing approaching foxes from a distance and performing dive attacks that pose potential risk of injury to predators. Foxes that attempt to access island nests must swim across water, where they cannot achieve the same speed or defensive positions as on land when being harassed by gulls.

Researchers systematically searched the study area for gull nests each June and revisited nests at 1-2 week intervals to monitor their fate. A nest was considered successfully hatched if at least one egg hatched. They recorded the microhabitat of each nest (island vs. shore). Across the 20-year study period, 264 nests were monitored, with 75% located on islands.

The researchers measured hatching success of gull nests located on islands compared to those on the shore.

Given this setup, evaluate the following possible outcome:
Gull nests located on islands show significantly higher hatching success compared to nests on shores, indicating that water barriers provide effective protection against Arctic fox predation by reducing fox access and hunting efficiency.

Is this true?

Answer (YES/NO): YES